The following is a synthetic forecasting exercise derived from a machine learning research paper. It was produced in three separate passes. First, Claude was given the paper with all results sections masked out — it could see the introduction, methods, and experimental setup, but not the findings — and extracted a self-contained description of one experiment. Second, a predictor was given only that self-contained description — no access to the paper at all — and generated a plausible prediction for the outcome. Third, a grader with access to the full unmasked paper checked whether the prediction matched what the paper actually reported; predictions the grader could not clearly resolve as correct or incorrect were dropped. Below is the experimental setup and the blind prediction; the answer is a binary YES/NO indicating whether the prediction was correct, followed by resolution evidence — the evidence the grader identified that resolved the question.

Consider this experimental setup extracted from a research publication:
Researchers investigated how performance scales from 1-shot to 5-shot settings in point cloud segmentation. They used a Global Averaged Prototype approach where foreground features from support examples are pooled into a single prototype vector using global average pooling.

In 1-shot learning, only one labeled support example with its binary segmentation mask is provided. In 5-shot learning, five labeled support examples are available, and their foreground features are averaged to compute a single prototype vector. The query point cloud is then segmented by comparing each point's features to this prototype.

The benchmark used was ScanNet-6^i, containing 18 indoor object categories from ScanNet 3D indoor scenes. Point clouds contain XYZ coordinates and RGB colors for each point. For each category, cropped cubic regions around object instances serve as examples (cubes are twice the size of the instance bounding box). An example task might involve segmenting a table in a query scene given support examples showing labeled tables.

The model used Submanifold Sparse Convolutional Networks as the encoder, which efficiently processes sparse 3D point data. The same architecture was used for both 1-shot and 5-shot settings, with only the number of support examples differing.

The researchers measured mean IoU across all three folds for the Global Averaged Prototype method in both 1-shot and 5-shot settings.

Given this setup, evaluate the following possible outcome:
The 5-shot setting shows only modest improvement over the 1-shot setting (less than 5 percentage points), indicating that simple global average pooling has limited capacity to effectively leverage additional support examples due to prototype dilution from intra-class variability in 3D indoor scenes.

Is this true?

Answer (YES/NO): YES